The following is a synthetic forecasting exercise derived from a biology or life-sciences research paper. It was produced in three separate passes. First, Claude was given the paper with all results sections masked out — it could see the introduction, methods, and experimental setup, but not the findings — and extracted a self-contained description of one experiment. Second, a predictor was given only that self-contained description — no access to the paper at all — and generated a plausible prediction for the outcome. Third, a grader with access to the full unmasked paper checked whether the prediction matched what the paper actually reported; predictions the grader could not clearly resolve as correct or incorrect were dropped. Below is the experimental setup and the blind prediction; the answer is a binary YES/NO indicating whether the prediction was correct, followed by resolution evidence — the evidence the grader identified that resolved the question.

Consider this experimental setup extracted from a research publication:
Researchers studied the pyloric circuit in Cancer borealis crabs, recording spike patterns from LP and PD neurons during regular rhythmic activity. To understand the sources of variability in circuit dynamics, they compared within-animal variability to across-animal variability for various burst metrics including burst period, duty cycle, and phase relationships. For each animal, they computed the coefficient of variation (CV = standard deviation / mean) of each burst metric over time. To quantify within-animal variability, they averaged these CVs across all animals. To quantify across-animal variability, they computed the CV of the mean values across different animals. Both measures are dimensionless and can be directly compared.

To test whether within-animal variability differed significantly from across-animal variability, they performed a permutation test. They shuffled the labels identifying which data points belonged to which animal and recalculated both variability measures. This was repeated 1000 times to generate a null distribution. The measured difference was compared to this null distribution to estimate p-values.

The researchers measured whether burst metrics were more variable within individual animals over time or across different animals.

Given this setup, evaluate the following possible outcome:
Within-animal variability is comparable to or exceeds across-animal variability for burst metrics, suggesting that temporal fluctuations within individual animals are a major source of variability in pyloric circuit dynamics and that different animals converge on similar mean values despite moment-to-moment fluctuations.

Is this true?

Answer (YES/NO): NO